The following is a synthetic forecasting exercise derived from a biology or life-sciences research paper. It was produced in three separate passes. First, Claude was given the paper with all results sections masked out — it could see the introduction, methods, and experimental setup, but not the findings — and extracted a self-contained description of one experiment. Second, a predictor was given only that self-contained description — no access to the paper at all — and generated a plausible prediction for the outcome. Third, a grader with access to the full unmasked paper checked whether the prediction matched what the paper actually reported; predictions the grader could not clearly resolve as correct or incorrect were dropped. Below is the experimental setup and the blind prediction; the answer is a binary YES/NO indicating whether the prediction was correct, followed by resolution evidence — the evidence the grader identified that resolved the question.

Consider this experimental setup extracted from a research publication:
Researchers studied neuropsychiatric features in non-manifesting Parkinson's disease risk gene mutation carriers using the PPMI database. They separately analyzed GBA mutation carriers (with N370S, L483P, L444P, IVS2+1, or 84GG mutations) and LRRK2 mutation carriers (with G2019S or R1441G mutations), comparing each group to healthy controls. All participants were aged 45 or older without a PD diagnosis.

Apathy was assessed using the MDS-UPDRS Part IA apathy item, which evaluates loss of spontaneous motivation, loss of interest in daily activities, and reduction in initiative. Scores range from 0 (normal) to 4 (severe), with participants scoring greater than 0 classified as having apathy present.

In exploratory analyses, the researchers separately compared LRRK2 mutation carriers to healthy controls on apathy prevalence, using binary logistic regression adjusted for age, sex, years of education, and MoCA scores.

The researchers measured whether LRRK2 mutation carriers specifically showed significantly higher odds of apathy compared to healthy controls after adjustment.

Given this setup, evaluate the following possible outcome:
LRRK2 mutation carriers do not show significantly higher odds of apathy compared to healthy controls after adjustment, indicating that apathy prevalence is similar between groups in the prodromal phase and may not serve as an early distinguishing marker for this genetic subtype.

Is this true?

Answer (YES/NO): YES